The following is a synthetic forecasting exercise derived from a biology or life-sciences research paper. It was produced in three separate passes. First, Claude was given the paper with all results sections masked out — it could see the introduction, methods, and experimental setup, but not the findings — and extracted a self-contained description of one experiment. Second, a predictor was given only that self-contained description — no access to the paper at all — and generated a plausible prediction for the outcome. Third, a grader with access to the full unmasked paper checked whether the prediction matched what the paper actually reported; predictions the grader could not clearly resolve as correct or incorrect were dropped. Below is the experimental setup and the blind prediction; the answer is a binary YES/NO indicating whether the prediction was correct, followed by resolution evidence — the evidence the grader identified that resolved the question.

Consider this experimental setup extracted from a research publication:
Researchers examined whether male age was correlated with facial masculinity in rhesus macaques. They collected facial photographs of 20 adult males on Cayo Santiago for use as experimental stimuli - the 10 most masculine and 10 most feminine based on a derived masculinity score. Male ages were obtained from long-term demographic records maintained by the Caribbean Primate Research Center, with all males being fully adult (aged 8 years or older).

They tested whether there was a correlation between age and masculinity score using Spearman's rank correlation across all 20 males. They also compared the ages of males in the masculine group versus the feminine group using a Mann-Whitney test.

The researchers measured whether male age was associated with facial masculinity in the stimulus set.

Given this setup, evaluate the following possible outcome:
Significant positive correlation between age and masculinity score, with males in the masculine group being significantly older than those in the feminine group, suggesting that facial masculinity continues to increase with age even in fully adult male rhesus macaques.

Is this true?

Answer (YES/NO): NO